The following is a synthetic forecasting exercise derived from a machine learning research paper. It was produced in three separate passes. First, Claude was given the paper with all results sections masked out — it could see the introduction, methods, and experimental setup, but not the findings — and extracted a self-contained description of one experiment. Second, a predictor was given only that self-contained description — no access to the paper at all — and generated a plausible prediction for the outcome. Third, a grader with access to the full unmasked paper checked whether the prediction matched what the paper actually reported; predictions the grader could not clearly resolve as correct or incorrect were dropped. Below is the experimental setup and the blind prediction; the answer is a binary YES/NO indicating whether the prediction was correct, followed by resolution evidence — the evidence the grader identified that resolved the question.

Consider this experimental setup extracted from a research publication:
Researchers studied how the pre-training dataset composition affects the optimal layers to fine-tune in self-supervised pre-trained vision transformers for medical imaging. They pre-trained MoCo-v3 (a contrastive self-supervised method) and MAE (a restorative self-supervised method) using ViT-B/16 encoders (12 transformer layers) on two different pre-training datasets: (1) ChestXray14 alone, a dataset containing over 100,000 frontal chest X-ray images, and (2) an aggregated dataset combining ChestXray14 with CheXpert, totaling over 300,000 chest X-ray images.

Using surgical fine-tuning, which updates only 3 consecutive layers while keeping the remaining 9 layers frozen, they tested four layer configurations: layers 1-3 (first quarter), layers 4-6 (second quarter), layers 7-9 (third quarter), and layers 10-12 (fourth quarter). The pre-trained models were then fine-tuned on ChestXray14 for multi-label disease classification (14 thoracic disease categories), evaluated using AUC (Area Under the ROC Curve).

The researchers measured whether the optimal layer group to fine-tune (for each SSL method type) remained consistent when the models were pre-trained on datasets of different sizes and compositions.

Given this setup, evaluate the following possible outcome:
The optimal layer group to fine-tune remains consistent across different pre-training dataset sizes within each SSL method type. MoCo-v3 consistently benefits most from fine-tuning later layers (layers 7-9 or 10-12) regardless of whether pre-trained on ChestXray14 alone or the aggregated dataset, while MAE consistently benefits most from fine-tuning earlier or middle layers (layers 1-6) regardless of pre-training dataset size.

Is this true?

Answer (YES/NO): NO